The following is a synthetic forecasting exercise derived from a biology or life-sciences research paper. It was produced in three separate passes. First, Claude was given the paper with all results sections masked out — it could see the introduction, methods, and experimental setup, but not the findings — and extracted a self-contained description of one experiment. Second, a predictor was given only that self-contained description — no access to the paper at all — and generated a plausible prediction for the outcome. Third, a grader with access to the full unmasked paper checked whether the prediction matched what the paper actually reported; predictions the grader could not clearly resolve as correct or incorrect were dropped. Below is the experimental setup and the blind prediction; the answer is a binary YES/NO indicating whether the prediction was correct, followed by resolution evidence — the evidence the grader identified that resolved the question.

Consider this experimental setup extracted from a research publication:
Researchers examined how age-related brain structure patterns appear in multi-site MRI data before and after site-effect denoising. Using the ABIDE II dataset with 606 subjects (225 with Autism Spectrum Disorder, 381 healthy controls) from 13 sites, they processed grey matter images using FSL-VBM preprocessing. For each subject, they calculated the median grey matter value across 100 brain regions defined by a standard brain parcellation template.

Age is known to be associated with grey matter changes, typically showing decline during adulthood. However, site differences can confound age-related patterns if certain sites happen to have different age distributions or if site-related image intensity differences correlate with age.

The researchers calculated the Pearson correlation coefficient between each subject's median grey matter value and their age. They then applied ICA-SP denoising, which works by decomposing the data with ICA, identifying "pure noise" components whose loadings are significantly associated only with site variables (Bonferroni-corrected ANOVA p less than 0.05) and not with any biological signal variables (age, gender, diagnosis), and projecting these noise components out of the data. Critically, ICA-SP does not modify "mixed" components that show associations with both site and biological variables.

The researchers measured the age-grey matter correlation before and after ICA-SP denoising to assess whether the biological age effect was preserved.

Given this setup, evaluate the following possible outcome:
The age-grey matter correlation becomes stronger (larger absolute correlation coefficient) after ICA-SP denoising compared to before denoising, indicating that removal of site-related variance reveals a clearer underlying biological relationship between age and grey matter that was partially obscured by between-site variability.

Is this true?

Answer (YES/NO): NO